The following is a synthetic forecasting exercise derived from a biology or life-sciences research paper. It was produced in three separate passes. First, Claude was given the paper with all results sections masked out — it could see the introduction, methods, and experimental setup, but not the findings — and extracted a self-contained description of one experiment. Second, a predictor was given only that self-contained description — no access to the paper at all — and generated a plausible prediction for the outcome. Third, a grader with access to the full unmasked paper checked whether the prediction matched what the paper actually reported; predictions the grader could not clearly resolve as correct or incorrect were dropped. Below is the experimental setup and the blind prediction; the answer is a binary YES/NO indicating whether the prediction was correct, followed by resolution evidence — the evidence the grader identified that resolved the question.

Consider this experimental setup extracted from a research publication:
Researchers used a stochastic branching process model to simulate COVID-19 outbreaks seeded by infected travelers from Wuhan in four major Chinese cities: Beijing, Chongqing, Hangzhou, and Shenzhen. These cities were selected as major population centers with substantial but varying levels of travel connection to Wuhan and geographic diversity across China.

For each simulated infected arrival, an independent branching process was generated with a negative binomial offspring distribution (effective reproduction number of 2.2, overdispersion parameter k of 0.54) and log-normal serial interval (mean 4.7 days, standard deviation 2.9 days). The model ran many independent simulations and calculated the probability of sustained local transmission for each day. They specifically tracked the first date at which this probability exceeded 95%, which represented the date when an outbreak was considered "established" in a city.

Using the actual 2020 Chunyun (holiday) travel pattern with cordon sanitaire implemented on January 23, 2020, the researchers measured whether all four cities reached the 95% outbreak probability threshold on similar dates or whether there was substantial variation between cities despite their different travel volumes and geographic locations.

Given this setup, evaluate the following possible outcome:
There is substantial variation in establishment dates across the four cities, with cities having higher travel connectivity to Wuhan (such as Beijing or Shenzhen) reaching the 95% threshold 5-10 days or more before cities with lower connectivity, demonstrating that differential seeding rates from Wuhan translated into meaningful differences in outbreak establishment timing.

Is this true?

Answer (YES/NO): NO